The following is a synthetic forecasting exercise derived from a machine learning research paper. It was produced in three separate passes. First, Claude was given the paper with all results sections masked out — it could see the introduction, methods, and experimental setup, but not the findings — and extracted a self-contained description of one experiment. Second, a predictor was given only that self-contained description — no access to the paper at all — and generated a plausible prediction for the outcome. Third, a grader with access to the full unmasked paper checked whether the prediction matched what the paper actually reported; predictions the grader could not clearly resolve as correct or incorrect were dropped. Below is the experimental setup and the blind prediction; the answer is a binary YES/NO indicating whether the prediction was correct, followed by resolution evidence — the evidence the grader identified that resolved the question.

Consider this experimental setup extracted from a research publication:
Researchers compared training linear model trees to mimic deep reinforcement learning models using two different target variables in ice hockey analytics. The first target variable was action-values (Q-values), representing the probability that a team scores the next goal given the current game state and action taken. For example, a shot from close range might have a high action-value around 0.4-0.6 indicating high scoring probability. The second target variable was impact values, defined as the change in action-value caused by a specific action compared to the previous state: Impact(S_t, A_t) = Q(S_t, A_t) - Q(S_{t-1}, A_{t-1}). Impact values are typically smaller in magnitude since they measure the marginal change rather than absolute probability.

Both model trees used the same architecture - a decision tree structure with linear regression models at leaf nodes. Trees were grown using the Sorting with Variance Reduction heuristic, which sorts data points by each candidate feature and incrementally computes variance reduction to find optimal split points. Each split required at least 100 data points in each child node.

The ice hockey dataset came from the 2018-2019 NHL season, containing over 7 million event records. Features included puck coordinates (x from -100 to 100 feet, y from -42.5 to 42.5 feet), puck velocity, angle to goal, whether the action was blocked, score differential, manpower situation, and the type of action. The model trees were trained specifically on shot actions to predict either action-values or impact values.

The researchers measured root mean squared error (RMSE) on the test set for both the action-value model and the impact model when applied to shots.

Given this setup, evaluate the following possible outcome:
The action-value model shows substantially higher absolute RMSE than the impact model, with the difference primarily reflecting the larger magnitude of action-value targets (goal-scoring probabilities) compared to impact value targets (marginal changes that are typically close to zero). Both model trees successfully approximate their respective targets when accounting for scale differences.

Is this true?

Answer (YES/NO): NO